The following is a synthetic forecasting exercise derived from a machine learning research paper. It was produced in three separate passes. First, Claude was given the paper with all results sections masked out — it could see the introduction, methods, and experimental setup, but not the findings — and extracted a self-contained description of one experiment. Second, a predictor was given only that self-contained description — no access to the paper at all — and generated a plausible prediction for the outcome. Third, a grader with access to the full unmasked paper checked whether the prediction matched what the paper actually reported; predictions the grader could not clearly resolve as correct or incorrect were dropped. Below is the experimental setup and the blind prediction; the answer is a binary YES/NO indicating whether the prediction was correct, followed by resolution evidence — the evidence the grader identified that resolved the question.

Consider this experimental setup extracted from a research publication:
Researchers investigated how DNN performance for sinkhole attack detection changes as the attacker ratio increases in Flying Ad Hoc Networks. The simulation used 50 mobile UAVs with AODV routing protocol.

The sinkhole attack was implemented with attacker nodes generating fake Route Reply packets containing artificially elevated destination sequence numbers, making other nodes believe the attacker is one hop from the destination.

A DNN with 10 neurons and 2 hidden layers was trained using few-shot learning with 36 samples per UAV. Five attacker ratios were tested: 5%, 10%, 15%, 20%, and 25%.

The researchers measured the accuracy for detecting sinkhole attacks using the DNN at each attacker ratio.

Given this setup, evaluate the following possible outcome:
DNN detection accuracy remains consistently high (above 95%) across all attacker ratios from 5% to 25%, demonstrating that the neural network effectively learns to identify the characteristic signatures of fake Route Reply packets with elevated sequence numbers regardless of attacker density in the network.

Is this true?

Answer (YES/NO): NO